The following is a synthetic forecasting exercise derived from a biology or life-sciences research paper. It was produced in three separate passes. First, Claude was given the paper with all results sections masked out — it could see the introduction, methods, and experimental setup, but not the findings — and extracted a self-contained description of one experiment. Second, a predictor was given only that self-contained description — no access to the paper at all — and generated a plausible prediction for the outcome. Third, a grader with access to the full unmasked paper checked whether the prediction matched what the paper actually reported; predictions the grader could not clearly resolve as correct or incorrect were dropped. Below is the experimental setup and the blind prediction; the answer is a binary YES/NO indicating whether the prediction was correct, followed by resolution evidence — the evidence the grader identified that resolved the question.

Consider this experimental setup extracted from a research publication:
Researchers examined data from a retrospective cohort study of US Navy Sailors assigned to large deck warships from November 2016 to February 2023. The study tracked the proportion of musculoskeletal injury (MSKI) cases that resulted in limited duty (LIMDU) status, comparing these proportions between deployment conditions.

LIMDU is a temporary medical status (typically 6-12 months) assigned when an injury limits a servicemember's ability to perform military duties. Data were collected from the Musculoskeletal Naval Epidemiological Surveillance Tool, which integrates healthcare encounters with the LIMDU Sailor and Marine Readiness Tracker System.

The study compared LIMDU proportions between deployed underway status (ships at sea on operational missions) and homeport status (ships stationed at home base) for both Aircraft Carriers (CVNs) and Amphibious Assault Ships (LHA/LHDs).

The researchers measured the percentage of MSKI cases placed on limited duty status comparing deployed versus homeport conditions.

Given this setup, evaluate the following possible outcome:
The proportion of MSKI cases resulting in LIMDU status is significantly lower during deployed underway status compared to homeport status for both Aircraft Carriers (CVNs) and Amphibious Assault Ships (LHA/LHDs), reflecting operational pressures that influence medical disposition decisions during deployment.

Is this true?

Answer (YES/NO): NO